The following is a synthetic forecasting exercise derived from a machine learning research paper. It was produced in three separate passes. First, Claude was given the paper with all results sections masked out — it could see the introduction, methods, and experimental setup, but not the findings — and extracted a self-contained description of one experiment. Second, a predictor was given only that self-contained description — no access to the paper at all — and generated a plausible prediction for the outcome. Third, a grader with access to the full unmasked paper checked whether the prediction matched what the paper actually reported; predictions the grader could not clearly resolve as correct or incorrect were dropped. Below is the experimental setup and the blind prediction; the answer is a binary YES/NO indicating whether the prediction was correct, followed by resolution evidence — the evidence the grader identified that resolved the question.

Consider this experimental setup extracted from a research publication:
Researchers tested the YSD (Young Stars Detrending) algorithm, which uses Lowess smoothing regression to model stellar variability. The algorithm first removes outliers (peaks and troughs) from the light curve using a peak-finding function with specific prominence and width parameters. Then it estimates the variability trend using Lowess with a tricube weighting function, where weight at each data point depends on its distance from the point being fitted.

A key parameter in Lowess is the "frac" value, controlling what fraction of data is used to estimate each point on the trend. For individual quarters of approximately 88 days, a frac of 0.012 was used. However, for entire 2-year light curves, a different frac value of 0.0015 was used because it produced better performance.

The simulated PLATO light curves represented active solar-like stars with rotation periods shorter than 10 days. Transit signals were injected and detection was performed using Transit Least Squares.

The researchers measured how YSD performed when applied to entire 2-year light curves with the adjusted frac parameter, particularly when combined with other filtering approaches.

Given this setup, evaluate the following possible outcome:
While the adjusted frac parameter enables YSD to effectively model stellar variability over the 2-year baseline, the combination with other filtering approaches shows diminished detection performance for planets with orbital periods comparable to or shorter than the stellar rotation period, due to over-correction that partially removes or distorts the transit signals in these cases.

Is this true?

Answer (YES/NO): NO